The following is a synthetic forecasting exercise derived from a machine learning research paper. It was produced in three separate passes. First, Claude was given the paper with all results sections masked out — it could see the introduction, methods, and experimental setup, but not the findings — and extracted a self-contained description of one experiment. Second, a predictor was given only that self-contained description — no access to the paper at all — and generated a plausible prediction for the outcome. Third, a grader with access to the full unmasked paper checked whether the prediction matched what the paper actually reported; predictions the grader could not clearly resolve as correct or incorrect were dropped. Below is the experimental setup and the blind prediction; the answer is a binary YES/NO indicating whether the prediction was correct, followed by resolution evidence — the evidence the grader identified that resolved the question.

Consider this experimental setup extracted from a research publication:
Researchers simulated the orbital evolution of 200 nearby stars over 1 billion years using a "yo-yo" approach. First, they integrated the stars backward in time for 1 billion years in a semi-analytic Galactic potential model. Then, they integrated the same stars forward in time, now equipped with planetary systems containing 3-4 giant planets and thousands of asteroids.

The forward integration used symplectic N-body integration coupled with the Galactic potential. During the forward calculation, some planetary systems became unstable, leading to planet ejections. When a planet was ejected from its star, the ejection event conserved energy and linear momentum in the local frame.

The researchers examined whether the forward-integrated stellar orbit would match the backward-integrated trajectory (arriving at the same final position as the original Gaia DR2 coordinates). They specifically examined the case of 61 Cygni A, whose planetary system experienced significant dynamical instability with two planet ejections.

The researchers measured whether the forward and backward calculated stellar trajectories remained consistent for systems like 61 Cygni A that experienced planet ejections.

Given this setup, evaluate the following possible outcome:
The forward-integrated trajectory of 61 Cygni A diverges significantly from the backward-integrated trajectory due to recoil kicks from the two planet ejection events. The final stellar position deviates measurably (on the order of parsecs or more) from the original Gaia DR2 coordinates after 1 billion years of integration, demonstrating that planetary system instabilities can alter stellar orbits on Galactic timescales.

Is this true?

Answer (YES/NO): NO